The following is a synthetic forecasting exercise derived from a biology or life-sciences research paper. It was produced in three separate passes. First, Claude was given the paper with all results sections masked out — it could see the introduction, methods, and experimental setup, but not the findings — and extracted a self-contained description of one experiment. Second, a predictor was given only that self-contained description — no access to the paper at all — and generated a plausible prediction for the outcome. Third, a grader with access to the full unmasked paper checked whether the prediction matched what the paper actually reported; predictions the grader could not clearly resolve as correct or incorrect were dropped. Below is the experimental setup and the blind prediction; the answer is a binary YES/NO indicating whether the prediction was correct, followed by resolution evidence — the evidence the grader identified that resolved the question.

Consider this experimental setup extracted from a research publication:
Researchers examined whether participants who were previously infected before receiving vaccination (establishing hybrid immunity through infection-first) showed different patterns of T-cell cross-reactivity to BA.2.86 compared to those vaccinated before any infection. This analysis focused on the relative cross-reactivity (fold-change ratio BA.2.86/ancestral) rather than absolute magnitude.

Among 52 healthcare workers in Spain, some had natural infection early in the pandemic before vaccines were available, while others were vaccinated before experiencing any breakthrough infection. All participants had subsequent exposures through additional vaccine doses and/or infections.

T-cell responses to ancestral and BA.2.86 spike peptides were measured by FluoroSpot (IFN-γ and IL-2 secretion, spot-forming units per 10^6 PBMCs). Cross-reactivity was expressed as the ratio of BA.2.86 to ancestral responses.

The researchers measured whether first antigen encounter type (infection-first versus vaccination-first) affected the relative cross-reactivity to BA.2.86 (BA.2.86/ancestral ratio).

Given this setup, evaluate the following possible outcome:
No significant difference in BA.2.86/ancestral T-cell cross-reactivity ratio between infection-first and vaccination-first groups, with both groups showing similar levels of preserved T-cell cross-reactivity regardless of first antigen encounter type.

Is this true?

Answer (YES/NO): NO